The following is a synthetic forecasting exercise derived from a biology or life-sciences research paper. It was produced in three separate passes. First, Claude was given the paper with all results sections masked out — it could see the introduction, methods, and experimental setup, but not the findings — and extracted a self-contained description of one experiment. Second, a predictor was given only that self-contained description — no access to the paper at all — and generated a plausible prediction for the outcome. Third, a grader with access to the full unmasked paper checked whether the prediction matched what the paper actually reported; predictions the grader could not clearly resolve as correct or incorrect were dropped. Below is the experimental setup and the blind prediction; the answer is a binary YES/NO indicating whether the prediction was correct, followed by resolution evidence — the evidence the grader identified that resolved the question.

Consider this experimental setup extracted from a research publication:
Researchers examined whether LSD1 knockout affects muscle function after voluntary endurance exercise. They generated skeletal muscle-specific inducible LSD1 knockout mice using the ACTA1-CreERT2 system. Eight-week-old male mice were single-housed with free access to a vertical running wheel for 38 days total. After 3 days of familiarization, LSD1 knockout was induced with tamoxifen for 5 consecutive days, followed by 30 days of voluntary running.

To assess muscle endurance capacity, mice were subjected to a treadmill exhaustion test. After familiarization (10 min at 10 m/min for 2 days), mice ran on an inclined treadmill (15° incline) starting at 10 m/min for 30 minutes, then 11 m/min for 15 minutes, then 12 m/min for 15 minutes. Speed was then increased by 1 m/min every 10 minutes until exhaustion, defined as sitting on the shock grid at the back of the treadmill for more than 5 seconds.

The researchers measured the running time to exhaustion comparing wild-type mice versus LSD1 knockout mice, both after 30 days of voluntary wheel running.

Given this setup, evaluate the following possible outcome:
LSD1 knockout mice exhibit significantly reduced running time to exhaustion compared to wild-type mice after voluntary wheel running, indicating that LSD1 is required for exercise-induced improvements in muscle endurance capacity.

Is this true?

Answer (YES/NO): NO